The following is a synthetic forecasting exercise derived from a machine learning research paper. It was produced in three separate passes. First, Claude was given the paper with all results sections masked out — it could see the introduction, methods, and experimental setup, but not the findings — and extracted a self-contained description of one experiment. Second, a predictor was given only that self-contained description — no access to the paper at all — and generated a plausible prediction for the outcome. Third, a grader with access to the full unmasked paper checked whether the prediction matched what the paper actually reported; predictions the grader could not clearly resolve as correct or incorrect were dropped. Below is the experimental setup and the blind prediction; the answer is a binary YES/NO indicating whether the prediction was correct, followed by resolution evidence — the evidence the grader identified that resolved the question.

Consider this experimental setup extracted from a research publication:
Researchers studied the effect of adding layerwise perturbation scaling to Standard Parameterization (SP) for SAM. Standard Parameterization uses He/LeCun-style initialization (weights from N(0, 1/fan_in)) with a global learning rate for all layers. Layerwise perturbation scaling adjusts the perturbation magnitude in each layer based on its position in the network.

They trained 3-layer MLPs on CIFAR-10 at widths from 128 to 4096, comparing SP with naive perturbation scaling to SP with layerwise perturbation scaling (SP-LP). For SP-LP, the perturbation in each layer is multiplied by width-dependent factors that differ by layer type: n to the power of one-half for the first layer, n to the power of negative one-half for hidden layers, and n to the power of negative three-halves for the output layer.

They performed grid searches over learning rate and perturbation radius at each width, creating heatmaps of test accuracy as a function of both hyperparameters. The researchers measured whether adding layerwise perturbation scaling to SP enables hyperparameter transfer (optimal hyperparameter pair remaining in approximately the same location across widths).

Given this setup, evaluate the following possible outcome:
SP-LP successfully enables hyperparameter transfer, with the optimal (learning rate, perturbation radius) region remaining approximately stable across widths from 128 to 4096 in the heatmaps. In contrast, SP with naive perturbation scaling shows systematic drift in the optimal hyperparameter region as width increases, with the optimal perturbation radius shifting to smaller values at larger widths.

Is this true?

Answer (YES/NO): NO